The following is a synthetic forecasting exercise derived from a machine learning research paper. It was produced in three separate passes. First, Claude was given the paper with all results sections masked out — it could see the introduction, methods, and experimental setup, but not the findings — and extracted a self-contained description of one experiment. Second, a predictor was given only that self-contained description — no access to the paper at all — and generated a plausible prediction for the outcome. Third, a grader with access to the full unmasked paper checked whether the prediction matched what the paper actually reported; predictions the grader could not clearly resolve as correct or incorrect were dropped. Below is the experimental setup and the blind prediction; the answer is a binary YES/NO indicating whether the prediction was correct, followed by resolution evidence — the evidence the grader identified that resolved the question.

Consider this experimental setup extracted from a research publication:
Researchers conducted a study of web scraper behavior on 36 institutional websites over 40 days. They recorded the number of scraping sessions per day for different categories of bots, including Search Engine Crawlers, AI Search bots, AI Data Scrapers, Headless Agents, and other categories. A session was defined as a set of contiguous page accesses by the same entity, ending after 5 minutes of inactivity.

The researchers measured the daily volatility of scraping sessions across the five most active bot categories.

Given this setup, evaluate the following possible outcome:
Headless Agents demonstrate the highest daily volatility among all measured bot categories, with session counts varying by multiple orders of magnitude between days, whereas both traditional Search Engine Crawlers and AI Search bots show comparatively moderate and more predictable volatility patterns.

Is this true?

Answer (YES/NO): NO